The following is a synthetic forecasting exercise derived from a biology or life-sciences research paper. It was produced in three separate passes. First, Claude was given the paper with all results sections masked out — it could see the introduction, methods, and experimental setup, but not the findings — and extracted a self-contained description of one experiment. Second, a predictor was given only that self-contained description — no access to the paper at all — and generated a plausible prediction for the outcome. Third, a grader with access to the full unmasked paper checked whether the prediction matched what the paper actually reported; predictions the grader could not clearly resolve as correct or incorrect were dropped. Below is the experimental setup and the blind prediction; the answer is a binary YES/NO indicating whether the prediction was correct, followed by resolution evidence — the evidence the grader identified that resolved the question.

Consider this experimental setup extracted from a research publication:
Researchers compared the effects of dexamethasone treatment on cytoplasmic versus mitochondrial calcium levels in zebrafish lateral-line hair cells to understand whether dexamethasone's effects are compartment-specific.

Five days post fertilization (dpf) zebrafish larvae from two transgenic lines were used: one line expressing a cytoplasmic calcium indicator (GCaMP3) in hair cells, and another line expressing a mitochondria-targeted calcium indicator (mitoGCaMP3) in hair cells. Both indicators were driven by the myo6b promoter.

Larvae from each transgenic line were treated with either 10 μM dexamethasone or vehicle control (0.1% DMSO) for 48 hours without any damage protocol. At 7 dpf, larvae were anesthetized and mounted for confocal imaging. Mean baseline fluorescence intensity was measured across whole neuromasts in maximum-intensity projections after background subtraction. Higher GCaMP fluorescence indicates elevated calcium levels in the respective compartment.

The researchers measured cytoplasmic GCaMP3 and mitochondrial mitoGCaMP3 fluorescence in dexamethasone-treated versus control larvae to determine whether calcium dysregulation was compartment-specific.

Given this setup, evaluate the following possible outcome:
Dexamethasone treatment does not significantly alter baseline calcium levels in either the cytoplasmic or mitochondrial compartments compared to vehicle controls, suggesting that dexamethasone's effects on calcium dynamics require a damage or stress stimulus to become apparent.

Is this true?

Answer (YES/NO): YES